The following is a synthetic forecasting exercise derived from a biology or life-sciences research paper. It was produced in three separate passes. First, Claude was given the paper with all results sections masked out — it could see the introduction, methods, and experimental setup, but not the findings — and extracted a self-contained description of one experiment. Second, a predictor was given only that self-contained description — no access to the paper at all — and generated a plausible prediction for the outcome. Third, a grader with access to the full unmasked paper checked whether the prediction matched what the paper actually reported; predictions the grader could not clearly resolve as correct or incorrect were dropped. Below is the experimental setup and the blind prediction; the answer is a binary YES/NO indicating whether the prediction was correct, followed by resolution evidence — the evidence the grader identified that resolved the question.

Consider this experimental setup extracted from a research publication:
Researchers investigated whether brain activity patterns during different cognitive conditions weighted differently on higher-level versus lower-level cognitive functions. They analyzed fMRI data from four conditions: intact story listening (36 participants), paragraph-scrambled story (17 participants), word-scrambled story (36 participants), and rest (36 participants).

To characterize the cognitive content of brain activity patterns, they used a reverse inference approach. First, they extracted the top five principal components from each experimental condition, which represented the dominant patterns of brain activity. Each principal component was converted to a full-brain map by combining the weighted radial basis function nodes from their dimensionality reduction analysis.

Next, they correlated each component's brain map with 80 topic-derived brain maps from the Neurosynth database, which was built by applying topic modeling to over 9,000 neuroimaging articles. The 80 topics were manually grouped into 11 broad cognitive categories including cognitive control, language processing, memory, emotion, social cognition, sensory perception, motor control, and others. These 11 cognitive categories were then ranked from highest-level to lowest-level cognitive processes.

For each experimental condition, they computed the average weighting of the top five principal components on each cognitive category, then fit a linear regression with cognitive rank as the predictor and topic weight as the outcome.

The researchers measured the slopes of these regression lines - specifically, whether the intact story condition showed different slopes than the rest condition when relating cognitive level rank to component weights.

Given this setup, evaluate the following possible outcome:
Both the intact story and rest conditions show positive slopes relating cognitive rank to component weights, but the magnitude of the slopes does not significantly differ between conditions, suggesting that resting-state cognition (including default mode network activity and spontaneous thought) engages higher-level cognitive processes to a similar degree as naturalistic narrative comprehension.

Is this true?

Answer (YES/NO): NO